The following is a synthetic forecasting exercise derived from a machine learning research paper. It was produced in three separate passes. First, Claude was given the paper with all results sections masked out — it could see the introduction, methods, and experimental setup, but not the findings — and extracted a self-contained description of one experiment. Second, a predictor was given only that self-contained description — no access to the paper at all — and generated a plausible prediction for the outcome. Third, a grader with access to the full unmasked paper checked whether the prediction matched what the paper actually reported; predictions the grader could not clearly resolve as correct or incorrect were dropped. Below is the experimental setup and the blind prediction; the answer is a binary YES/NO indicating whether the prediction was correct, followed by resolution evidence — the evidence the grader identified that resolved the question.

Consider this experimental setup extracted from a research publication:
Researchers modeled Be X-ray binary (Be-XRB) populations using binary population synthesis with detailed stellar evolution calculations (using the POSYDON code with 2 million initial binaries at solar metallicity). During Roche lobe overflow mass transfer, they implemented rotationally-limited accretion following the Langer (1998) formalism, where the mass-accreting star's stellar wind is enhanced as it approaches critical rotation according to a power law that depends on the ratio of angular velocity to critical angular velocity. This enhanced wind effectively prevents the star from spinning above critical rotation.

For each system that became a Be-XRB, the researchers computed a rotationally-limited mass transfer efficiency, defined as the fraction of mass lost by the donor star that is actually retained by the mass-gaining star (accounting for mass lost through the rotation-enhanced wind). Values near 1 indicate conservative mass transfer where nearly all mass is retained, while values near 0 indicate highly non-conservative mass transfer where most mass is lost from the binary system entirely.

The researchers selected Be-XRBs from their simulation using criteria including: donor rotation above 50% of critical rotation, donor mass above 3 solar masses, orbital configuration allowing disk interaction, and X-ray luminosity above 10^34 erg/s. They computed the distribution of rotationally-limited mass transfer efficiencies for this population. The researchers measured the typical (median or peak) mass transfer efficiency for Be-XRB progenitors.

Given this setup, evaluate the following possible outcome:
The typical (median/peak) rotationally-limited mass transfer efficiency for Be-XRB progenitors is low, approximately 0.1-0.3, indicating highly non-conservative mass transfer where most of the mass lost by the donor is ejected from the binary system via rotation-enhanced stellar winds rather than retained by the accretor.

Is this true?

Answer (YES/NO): NO